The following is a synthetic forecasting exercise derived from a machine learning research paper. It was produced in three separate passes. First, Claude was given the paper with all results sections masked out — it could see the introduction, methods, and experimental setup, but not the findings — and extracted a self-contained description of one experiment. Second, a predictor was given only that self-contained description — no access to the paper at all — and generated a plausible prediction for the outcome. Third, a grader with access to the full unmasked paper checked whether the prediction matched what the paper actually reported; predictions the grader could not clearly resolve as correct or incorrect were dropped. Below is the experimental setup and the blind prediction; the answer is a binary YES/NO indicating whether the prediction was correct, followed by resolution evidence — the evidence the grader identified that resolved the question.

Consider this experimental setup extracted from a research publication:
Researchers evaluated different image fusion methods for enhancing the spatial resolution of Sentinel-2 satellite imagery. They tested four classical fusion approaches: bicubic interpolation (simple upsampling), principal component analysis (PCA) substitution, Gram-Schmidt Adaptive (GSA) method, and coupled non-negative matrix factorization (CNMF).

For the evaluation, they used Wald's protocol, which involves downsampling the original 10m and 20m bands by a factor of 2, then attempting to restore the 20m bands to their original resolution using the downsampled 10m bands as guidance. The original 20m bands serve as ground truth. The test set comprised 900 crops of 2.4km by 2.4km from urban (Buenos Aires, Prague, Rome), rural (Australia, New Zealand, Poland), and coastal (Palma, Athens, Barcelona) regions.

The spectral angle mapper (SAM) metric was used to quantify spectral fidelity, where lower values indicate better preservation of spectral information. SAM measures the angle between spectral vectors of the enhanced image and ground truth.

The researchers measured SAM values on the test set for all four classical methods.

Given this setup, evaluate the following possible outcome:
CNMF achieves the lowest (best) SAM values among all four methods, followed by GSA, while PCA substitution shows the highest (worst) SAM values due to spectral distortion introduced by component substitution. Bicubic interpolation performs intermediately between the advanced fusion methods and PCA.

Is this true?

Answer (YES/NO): NO